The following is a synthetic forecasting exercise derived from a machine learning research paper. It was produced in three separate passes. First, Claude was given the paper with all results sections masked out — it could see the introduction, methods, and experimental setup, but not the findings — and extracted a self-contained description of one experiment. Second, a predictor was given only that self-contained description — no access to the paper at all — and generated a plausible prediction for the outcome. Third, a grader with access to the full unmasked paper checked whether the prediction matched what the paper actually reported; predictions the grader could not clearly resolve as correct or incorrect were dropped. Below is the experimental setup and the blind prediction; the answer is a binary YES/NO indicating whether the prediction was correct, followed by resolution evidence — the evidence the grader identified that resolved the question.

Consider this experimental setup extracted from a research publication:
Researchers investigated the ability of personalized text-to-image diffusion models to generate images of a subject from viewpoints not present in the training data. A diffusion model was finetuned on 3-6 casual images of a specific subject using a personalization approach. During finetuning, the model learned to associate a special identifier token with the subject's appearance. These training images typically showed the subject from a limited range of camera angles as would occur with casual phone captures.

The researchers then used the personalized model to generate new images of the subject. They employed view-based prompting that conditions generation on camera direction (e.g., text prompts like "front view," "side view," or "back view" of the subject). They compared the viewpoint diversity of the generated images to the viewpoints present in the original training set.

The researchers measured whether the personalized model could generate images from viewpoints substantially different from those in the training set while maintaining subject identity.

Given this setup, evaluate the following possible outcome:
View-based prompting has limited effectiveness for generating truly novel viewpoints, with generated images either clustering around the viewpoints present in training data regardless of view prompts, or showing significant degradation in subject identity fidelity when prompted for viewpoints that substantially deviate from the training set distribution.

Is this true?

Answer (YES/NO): YES